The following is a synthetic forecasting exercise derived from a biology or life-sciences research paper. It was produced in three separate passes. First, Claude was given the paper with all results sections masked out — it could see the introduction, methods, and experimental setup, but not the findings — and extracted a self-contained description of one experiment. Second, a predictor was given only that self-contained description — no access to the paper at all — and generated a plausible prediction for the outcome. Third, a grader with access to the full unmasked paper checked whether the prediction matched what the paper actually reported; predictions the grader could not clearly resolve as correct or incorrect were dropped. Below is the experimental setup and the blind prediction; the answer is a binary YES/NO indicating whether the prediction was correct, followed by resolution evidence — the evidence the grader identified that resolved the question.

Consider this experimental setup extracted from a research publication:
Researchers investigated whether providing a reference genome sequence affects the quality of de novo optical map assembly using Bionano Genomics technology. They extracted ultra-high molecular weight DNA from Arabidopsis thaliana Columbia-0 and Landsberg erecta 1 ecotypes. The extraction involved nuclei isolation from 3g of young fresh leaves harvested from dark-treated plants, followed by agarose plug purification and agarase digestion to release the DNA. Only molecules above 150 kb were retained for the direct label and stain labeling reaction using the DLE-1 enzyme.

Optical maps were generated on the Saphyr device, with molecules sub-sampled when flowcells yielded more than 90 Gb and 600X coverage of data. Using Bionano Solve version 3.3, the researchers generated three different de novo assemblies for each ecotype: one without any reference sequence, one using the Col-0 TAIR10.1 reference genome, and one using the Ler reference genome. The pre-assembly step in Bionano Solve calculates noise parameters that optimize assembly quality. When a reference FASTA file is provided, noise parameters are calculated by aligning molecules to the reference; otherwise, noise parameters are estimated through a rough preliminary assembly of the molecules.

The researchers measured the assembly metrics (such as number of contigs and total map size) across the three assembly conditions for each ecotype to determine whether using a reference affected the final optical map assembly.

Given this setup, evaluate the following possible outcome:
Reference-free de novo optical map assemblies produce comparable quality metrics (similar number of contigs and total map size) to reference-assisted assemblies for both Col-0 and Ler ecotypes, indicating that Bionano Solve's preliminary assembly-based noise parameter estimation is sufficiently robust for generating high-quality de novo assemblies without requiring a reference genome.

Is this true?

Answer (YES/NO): YES